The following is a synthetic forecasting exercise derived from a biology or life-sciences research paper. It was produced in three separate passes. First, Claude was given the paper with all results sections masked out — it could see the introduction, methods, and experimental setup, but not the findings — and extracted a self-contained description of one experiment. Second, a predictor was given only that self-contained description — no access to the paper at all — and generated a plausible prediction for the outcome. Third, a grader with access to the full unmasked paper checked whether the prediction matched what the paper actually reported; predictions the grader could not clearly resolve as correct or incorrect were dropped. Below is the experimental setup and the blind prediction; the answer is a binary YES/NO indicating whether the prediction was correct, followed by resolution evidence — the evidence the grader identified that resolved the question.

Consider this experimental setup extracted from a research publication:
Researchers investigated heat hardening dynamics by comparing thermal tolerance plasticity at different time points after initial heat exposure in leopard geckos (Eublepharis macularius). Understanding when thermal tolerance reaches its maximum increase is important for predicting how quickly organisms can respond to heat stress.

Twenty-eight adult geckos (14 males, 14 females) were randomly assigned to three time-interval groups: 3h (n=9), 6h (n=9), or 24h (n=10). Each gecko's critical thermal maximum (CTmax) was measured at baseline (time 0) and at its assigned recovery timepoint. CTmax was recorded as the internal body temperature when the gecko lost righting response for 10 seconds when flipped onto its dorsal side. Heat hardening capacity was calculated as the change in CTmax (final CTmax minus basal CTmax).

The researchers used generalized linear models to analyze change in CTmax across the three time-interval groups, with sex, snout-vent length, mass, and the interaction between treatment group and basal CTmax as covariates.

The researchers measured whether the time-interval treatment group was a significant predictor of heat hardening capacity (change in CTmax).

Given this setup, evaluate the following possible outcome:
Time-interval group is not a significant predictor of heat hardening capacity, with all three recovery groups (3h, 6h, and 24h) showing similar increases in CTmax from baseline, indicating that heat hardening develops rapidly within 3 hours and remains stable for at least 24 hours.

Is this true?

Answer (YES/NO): NO